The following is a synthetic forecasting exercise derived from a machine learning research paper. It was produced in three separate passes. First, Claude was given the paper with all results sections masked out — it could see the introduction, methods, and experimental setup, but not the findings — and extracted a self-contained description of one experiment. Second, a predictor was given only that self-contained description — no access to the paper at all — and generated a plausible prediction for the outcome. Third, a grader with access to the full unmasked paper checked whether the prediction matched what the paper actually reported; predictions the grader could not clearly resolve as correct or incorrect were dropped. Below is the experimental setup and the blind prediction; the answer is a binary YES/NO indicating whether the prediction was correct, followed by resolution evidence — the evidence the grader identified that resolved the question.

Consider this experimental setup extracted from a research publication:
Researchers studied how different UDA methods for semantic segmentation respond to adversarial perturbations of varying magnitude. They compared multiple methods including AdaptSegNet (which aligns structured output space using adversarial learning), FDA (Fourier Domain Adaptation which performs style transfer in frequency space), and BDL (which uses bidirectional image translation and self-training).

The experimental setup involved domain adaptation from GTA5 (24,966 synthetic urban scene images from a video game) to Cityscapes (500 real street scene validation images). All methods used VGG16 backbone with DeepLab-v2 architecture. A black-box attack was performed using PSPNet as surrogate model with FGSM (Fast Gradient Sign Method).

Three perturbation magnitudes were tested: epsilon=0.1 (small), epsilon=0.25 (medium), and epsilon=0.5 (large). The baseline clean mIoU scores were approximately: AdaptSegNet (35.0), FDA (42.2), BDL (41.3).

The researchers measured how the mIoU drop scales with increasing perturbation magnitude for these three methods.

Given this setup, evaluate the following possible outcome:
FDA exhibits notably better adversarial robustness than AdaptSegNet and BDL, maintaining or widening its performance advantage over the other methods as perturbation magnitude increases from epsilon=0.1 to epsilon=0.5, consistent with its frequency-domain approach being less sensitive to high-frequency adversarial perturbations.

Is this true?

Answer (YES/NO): NO